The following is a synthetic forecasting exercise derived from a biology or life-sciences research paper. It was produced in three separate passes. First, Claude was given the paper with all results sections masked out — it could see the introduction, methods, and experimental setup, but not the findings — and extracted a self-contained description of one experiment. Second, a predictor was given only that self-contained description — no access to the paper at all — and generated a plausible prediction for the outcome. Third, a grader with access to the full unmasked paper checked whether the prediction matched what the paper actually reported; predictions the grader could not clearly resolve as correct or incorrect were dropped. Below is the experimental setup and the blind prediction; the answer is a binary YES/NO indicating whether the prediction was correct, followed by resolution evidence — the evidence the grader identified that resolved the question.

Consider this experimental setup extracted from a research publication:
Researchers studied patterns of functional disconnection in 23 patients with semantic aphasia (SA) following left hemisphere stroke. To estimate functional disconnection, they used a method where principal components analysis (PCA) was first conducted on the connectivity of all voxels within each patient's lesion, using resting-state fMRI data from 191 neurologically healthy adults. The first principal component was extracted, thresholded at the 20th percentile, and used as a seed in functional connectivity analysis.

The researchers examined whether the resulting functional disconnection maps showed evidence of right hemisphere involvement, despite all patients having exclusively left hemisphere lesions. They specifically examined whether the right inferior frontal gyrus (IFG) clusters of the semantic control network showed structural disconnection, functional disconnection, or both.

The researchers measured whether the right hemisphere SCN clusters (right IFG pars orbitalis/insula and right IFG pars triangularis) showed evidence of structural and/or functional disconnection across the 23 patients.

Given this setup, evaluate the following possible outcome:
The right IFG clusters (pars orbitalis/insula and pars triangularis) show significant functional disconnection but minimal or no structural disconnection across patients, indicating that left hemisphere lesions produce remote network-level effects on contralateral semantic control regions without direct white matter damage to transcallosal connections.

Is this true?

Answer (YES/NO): YES